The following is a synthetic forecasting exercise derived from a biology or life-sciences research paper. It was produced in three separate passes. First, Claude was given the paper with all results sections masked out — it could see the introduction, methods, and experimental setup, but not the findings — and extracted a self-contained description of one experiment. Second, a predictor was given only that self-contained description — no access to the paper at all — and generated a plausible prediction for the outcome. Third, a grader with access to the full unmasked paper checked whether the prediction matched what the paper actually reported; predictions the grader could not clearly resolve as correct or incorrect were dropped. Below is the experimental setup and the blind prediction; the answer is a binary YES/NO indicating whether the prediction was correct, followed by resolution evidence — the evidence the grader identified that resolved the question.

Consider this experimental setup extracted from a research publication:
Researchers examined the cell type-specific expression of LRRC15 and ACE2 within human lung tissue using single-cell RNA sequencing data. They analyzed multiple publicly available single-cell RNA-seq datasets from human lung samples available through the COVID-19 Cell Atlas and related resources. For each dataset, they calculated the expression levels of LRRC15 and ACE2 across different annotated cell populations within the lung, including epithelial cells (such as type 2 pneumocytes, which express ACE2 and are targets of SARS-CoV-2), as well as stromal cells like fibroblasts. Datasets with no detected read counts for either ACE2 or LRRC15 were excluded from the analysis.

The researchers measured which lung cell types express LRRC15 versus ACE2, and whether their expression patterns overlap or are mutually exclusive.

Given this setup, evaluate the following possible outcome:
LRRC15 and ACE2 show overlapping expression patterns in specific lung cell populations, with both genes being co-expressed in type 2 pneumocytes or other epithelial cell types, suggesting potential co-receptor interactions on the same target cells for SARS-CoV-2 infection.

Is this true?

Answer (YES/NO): NO